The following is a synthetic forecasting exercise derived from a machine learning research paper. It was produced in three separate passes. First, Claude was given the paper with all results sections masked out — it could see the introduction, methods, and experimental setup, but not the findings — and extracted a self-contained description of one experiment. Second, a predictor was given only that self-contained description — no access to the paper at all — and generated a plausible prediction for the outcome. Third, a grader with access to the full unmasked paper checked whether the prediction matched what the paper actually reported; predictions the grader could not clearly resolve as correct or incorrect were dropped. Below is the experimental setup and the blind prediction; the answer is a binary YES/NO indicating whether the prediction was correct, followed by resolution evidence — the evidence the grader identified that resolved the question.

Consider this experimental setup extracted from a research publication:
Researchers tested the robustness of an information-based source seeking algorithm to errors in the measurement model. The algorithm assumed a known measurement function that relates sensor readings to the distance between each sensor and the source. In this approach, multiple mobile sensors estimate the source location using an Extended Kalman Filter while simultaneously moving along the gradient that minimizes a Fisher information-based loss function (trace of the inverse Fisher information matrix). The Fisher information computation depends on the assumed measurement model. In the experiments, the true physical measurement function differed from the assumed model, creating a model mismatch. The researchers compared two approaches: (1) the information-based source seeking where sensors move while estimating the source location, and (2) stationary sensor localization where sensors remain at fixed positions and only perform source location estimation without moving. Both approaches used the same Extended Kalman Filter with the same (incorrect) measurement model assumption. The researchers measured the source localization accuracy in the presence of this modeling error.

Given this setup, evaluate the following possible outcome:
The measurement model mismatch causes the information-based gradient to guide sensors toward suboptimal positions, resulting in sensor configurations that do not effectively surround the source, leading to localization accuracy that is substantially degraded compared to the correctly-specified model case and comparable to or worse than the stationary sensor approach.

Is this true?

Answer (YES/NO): NO